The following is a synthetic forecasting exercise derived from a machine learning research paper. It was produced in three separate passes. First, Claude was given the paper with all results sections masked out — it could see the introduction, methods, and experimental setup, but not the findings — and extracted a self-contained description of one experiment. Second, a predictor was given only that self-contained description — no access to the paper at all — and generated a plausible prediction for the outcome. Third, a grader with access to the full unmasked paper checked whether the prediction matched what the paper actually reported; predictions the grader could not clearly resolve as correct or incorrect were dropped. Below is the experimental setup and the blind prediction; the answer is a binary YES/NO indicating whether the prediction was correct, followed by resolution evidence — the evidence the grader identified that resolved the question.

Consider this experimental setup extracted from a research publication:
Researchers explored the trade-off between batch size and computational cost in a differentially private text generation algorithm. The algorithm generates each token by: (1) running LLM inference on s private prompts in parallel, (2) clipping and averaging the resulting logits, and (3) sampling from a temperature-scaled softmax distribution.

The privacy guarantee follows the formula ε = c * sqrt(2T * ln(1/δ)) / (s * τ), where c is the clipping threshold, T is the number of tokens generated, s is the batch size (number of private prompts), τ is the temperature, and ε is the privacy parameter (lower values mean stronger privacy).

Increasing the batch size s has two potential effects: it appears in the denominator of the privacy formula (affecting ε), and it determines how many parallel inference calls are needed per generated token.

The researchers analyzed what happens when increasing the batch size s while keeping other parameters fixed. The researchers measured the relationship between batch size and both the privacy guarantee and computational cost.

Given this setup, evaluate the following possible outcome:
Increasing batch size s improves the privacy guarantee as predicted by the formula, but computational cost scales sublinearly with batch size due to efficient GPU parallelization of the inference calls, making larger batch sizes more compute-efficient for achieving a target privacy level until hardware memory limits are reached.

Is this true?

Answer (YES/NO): NO